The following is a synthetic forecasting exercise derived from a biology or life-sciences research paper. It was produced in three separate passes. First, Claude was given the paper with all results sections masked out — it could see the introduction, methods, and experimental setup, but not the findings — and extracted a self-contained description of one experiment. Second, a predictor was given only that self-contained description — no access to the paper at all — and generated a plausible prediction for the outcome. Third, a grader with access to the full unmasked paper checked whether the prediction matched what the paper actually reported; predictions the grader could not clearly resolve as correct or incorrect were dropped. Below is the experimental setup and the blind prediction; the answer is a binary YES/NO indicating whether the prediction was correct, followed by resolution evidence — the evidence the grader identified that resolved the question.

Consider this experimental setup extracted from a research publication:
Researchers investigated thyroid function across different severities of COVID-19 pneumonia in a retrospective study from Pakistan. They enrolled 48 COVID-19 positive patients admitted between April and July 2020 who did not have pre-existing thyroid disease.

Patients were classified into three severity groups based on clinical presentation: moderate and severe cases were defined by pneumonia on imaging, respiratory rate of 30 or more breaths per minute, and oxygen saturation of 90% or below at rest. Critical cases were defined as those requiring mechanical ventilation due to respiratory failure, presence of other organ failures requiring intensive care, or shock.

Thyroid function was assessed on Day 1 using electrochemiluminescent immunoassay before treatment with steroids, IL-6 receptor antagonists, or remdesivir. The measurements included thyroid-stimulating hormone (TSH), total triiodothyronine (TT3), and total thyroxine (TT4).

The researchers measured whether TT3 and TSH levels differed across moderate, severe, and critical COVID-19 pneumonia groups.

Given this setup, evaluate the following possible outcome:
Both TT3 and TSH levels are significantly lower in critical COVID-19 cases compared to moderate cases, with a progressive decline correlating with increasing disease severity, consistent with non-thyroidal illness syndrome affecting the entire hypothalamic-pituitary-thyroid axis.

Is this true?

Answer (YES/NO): NO